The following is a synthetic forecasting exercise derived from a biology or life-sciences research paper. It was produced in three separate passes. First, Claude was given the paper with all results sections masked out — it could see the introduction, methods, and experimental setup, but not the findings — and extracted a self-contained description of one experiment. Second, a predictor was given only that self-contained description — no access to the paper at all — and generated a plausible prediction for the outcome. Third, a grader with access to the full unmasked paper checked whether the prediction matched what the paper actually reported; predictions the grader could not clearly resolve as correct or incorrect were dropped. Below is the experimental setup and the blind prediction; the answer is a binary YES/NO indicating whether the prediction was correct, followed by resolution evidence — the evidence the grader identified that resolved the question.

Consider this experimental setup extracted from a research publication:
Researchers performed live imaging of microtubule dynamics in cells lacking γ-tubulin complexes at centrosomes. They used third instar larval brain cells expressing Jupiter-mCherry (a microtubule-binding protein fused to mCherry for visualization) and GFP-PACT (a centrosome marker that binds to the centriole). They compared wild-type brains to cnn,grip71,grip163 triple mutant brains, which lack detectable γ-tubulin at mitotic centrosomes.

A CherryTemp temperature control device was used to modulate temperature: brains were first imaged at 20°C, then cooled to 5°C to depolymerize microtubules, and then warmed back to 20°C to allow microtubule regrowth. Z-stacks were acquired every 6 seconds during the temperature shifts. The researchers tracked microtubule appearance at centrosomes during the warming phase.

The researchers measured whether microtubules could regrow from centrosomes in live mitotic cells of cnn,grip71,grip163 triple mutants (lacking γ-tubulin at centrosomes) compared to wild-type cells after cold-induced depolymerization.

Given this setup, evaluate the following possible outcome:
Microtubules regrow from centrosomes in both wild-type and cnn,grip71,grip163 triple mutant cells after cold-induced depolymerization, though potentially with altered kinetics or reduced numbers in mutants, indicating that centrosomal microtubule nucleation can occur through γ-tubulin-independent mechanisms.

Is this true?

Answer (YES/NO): YES